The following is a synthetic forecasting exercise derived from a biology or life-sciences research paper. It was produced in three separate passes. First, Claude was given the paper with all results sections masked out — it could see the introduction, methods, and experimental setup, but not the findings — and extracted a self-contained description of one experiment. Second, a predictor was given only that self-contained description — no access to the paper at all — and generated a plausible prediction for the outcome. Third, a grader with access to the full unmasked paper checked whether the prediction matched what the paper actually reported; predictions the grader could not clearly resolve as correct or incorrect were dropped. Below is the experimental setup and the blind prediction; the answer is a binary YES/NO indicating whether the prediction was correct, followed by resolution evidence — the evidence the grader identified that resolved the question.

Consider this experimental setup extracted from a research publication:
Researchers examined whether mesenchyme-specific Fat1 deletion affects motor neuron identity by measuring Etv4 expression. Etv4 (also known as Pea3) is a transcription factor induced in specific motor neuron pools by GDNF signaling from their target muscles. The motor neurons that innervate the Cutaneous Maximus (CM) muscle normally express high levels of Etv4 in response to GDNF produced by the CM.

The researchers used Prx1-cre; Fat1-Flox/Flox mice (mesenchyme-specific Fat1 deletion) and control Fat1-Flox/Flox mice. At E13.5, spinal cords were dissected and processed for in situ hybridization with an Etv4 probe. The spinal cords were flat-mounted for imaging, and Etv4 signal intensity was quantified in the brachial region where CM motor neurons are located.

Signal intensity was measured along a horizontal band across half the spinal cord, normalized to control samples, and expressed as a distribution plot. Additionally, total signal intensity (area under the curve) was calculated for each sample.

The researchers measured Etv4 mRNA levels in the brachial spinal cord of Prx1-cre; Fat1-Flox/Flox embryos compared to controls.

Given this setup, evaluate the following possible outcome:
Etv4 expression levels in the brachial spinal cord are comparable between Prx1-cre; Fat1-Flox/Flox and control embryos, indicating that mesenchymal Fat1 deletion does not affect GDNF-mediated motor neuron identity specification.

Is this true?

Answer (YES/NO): NO